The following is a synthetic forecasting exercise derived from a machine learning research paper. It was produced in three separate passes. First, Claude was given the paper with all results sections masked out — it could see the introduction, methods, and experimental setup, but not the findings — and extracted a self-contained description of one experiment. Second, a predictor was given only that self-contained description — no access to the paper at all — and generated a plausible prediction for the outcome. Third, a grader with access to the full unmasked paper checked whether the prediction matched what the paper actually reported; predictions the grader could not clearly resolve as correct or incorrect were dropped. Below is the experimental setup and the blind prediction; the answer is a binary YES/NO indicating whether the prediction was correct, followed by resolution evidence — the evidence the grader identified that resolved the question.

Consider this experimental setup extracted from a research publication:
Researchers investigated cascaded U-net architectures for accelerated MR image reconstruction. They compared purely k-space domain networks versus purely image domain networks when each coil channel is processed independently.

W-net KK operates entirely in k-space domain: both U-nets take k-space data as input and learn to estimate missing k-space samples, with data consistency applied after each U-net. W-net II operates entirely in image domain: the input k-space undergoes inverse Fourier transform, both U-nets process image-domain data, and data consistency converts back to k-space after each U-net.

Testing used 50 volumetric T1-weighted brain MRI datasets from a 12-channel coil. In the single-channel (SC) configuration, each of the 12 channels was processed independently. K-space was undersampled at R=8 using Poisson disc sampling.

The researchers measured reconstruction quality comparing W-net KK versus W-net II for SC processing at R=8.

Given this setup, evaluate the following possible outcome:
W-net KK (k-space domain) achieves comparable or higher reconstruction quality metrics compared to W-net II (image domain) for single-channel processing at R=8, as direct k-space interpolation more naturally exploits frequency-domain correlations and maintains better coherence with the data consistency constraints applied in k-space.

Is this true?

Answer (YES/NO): NO